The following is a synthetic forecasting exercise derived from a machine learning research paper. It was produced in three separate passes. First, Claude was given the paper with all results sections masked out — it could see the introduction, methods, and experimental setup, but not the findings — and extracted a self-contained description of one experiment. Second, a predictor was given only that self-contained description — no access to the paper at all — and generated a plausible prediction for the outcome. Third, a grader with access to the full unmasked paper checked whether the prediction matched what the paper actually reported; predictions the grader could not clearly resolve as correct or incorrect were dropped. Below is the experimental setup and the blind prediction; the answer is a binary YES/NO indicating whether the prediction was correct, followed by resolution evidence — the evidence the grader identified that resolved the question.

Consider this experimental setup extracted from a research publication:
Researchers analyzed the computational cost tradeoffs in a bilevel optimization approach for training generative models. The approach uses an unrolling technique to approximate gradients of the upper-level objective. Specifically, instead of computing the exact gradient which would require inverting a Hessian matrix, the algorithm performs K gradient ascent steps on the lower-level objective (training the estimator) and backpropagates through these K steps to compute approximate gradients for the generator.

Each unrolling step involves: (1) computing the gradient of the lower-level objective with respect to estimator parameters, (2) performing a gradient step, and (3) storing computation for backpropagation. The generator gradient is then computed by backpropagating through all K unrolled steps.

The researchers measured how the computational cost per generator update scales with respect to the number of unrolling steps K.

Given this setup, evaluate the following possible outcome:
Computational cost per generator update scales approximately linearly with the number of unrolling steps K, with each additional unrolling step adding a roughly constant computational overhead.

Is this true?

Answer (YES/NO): YES